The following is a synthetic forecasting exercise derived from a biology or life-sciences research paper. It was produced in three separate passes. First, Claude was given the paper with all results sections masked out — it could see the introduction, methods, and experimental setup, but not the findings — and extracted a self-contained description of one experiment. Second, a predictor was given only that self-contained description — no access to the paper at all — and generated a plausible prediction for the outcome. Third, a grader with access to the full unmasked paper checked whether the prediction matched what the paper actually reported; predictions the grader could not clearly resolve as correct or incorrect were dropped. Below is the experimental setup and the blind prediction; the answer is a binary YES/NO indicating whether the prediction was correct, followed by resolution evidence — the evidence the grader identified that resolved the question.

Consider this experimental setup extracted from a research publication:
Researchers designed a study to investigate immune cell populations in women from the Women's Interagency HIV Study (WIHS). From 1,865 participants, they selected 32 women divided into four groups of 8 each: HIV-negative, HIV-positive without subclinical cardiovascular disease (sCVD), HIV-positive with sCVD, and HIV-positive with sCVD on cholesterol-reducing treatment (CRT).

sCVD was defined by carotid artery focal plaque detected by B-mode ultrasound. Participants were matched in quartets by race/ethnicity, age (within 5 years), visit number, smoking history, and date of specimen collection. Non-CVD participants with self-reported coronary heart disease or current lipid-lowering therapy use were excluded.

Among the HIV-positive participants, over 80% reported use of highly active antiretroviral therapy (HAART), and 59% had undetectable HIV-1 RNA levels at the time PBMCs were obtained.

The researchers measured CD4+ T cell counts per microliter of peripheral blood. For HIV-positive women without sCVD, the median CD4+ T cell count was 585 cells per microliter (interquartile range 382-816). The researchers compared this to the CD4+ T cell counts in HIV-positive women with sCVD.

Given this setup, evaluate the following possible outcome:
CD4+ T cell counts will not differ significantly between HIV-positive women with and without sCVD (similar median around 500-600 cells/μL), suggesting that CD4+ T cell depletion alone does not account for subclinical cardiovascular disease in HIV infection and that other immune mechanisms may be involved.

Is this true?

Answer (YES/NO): YES